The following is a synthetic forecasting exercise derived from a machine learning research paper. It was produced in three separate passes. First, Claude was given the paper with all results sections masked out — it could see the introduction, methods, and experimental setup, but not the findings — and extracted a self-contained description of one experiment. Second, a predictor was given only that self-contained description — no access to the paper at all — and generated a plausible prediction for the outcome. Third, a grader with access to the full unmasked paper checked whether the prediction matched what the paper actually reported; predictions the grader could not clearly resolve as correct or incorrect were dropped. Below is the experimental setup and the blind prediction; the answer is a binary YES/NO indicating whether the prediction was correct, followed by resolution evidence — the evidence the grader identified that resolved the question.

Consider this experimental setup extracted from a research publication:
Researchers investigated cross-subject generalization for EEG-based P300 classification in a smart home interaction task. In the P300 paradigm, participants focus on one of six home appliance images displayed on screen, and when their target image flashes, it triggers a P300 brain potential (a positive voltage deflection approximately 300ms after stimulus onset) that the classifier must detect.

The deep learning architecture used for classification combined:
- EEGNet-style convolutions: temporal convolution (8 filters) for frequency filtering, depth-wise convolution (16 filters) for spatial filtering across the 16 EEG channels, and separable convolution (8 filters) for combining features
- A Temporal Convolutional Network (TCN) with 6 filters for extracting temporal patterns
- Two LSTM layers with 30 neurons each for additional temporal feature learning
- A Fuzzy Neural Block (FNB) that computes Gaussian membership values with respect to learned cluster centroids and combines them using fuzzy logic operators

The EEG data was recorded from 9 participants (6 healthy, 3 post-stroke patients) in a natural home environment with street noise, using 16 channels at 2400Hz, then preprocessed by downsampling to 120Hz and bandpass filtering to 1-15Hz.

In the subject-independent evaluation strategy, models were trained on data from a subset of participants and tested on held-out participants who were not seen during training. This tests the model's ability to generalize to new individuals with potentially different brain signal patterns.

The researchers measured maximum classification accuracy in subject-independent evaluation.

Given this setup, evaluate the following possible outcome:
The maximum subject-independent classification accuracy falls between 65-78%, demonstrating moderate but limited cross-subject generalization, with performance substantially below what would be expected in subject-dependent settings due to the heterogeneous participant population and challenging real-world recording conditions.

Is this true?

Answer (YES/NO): YES